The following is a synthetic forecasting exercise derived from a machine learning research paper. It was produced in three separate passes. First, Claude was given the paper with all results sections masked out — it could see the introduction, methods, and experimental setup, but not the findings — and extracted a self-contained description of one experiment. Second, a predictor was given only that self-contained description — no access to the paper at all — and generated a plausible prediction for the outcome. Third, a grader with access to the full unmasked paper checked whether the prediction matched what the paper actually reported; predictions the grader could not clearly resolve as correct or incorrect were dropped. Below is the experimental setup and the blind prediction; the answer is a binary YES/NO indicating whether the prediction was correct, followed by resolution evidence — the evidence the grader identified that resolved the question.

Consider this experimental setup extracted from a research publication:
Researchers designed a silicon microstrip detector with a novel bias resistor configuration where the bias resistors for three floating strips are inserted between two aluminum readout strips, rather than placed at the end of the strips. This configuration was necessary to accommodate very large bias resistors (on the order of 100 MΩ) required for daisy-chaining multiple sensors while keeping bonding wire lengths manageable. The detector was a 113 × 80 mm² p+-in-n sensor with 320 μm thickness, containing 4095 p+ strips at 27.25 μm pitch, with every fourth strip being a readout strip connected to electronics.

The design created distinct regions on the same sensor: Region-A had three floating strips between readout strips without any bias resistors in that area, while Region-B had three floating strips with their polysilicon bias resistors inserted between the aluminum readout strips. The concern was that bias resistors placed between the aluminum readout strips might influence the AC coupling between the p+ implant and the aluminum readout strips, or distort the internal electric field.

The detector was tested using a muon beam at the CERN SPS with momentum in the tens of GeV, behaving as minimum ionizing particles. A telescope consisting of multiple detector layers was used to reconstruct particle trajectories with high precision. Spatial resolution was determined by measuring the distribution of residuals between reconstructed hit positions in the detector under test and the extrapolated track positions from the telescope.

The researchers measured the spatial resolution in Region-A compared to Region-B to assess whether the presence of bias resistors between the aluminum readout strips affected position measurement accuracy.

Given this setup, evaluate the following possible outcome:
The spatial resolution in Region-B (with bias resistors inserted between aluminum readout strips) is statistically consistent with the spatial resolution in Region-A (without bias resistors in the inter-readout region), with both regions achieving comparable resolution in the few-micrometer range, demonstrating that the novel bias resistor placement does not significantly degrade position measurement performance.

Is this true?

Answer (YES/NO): YES